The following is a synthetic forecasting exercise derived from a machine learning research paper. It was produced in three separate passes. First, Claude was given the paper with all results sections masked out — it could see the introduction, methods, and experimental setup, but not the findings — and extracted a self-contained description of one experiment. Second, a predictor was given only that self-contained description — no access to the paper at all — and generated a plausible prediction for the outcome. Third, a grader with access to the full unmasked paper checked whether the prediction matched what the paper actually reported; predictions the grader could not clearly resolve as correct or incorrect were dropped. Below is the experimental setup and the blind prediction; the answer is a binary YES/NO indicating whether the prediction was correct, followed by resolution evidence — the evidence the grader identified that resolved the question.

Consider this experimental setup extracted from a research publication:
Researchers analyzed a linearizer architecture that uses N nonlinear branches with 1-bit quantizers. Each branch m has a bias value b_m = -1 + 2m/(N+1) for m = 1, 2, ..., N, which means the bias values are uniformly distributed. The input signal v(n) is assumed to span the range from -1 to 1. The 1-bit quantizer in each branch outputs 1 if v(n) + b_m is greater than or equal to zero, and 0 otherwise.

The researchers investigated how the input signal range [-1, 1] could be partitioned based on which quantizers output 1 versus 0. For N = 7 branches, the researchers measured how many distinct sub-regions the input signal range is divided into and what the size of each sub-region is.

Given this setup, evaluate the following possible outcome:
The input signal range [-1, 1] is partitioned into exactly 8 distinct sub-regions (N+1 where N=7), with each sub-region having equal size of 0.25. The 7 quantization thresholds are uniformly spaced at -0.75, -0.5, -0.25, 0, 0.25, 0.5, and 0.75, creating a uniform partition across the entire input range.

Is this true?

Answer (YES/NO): YES